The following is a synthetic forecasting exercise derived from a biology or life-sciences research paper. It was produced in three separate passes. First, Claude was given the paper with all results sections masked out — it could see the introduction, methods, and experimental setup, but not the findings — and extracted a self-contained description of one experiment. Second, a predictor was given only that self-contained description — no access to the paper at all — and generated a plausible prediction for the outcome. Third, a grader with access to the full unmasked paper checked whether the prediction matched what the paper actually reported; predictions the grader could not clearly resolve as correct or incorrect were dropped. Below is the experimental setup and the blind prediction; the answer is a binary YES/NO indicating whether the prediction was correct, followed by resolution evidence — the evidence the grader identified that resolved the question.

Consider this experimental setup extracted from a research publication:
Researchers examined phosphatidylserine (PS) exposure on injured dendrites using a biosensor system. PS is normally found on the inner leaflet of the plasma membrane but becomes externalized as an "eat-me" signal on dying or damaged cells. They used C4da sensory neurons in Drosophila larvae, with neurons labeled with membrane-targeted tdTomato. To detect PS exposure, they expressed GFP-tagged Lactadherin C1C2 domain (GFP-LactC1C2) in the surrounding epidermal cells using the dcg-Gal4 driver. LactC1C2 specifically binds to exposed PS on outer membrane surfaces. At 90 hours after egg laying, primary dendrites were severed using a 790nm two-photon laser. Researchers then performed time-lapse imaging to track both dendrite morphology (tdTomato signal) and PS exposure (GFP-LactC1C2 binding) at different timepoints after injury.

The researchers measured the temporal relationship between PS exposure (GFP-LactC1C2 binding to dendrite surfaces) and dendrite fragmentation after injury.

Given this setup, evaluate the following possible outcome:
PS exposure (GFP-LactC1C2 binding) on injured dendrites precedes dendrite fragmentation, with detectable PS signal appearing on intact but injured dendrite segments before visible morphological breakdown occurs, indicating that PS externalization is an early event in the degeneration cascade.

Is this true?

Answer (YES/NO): YES